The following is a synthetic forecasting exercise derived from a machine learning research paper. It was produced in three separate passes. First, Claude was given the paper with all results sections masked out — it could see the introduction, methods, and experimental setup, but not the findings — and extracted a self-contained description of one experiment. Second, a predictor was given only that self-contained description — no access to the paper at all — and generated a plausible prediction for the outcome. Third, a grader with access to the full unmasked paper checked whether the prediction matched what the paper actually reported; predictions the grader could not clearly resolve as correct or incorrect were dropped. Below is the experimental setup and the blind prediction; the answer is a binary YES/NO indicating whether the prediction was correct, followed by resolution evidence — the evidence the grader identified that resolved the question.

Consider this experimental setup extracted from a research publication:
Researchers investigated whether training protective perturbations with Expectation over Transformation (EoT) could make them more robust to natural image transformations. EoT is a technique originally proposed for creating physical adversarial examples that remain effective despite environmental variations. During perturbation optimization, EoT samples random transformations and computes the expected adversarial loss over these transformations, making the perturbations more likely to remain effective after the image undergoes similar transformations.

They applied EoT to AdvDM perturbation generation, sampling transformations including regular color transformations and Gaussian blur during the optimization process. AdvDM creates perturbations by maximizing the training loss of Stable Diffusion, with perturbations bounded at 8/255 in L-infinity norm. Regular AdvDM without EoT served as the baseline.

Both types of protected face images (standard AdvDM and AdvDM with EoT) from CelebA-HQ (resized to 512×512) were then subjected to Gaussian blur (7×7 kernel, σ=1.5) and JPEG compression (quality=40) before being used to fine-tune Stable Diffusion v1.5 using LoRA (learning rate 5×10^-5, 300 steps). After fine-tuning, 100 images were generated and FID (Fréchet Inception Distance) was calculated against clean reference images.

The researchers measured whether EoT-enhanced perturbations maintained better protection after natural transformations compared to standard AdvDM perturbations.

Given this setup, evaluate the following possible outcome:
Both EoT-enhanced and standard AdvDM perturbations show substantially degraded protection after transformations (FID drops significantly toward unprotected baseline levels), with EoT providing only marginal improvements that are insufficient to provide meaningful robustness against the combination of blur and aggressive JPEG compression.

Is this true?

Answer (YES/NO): YES